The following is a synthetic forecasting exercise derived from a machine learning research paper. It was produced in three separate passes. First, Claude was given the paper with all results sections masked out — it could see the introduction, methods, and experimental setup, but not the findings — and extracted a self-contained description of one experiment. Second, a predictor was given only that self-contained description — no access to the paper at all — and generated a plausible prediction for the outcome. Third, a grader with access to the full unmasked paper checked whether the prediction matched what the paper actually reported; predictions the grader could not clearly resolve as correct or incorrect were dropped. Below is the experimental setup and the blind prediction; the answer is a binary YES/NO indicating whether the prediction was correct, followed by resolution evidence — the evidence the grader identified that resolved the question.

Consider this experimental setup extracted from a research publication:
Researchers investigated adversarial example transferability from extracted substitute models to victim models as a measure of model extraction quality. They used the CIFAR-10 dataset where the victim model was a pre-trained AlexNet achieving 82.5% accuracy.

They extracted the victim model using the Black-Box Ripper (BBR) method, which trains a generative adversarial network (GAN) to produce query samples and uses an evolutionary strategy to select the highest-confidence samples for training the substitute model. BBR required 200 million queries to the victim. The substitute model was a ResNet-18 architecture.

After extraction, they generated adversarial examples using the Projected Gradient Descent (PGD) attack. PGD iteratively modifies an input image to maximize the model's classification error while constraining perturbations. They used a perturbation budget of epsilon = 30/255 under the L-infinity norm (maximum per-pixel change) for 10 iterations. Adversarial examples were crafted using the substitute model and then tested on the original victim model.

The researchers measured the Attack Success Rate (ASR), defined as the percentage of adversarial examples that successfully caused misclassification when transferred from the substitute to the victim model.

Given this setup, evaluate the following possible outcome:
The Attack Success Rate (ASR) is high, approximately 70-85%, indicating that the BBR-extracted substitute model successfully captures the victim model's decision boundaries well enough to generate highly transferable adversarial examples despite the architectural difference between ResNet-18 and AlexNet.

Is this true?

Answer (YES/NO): NO